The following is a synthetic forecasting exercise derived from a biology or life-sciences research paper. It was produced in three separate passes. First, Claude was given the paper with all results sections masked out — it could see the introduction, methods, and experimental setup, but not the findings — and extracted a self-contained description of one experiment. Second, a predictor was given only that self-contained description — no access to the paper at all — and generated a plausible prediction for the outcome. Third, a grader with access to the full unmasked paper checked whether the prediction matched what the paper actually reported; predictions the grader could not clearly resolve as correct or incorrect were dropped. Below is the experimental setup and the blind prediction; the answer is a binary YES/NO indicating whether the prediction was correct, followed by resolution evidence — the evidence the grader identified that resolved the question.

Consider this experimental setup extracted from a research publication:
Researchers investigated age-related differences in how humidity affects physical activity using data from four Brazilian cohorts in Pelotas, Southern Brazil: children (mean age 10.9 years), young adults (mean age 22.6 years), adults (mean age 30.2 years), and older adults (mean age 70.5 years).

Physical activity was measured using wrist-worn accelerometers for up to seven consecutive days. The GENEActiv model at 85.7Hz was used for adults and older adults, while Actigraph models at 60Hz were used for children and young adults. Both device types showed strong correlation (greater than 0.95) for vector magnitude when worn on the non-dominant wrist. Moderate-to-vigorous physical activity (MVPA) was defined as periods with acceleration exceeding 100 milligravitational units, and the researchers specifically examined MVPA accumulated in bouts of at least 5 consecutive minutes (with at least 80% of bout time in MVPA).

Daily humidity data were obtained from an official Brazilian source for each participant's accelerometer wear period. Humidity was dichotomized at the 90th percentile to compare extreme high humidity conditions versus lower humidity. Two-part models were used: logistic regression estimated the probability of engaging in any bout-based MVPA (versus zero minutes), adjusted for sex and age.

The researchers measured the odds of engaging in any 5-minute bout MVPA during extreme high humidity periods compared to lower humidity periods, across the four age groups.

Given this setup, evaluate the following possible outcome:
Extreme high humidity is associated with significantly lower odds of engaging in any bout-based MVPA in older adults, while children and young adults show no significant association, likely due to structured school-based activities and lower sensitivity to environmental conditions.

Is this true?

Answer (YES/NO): NO